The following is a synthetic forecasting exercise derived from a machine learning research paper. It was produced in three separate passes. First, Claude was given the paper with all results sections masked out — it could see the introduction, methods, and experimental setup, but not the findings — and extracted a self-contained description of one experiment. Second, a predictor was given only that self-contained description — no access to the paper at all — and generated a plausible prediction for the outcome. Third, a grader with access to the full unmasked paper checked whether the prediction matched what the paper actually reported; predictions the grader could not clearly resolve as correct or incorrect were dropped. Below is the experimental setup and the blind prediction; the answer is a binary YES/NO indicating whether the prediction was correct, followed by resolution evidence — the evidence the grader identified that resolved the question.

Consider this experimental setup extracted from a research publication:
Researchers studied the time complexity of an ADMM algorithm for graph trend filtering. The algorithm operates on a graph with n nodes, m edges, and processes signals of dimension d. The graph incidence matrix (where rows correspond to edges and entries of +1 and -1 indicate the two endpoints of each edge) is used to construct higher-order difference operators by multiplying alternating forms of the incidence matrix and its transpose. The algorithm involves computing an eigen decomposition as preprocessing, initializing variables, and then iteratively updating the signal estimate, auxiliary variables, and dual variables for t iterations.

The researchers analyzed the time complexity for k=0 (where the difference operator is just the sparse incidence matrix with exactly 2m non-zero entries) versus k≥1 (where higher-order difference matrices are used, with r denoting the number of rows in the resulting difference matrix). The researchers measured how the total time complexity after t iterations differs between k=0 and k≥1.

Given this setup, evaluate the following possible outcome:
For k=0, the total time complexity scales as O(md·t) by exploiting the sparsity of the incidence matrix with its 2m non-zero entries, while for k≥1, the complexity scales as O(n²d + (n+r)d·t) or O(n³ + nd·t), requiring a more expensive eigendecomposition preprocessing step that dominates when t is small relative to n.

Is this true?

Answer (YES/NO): NO